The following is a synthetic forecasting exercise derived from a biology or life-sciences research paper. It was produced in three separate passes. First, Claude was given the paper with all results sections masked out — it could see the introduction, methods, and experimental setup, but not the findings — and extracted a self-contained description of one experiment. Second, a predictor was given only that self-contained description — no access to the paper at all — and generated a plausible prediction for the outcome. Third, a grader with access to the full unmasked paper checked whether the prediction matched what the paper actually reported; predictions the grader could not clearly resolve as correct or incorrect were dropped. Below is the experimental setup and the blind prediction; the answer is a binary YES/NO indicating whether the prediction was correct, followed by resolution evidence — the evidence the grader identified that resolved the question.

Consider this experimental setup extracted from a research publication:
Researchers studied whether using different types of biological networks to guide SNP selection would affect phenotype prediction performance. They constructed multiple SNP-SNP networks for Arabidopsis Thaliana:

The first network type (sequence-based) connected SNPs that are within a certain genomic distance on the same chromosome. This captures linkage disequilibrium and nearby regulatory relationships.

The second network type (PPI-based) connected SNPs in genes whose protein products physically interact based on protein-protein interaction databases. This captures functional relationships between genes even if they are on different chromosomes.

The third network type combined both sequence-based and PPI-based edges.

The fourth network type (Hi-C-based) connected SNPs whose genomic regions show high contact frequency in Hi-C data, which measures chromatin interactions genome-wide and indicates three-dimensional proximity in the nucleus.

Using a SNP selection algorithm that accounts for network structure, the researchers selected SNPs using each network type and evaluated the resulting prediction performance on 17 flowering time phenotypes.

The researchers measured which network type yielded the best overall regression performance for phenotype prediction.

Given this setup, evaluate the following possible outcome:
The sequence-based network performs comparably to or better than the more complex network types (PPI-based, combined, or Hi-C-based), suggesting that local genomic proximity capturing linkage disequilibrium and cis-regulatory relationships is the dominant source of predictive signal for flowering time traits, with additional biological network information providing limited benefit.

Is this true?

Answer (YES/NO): NO